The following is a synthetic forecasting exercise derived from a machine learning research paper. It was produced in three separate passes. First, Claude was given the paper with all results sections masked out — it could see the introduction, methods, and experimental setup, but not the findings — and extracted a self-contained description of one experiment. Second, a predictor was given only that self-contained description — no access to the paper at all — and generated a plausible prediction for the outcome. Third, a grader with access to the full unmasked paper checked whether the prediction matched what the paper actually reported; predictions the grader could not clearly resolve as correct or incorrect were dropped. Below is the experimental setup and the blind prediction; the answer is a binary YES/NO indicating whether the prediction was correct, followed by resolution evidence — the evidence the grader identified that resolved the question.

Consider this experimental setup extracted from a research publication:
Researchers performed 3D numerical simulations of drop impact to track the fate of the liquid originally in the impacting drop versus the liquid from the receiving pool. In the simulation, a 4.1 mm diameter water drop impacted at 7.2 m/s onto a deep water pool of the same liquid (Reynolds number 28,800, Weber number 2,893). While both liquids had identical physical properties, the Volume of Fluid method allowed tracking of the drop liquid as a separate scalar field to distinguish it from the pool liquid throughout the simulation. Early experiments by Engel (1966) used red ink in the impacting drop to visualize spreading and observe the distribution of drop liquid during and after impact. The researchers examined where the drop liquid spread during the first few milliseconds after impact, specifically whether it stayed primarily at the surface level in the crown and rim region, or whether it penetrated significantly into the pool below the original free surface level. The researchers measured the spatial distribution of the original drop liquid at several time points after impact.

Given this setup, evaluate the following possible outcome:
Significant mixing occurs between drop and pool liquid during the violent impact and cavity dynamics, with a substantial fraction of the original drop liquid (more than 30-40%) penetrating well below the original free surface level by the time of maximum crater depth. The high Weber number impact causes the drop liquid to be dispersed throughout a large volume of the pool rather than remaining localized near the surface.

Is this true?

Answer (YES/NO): NO